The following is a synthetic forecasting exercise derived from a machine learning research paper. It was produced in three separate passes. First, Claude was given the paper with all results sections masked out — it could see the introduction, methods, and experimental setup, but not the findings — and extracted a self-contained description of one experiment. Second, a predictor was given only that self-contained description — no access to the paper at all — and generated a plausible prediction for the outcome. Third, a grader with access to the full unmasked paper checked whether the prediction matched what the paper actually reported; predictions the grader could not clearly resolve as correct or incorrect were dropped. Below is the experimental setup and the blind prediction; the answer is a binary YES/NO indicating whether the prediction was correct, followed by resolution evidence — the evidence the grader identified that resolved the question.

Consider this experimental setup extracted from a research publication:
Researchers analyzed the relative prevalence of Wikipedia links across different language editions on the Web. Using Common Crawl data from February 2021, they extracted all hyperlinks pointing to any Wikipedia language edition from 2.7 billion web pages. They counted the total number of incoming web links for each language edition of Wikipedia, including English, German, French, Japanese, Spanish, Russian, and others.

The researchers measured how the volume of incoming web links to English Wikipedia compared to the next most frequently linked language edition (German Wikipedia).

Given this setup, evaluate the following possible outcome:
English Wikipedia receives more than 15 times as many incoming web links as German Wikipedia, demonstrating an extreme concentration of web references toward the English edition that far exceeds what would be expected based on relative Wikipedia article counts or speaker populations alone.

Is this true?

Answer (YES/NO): NO